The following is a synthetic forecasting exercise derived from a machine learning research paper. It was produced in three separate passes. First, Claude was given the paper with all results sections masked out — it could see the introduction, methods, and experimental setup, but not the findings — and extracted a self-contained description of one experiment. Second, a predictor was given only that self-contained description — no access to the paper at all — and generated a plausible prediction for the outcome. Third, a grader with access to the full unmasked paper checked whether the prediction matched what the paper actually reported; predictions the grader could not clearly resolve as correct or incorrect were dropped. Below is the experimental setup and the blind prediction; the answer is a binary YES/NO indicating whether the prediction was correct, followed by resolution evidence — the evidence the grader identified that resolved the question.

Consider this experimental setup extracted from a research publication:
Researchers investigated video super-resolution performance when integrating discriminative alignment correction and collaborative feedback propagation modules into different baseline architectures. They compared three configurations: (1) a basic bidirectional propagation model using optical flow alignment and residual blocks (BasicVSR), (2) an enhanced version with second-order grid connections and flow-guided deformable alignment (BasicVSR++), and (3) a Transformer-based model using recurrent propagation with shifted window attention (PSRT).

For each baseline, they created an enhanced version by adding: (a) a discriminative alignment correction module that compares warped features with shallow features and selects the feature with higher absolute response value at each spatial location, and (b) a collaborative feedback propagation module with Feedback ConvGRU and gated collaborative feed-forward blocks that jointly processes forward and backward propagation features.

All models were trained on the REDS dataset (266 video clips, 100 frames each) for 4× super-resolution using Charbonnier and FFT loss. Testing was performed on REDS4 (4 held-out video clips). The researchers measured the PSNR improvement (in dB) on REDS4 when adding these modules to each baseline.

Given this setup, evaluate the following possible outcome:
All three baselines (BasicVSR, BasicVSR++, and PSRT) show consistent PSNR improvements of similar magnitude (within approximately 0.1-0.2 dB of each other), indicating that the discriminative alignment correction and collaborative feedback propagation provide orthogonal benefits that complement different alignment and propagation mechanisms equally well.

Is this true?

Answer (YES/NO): NO